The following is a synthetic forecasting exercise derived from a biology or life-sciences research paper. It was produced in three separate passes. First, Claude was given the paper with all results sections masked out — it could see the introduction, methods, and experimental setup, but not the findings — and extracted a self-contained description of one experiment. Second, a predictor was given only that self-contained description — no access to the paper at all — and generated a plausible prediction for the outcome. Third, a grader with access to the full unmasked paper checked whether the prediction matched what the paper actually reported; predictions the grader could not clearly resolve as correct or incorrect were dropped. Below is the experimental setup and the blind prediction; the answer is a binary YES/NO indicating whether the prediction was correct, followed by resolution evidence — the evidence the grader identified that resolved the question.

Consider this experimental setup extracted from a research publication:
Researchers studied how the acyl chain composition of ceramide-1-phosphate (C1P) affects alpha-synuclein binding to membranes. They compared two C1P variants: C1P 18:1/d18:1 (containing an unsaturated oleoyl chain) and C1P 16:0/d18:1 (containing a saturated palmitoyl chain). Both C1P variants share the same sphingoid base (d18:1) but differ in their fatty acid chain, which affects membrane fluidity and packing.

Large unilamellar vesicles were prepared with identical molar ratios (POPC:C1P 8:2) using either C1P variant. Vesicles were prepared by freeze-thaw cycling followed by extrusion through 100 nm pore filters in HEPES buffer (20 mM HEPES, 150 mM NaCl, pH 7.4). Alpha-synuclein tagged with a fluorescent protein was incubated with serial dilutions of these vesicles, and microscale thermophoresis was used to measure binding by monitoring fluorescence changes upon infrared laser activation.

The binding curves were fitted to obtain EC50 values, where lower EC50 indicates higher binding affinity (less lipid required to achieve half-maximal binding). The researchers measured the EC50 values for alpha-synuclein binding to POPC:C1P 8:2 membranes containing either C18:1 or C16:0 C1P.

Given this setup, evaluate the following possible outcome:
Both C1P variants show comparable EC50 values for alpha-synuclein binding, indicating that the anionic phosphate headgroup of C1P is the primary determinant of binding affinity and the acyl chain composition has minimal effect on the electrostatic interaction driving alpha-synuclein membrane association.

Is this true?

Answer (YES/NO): NO